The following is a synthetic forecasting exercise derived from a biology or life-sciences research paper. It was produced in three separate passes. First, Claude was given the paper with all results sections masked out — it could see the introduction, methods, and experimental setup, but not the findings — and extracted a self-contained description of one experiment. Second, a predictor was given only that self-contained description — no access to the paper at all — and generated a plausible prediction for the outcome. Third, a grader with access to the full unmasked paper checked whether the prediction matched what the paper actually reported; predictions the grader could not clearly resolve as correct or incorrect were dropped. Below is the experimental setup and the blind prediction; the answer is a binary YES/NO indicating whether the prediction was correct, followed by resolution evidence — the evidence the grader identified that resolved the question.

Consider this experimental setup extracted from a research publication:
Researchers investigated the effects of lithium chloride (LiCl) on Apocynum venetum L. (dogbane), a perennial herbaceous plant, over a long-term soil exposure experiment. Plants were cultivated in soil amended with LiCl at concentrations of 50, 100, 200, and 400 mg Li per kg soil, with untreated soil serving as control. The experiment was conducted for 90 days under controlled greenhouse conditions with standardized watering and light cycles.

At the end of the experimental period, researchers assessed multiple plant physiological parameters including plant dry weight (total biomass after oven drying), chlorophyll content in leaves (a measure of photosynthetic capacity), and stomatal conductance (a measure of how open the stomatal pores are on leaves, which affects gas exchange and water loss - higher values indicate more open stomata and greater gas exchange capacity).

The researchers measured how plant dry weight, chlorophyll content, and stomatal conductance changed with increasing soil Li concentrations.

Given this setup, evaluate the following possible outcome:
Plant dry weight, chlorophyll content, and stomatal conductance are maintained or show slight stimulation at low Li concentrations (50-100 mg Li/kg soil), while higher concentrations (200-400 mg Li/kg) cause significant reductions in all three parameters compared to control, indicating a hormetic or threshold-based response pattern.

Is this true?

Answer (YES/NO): NO